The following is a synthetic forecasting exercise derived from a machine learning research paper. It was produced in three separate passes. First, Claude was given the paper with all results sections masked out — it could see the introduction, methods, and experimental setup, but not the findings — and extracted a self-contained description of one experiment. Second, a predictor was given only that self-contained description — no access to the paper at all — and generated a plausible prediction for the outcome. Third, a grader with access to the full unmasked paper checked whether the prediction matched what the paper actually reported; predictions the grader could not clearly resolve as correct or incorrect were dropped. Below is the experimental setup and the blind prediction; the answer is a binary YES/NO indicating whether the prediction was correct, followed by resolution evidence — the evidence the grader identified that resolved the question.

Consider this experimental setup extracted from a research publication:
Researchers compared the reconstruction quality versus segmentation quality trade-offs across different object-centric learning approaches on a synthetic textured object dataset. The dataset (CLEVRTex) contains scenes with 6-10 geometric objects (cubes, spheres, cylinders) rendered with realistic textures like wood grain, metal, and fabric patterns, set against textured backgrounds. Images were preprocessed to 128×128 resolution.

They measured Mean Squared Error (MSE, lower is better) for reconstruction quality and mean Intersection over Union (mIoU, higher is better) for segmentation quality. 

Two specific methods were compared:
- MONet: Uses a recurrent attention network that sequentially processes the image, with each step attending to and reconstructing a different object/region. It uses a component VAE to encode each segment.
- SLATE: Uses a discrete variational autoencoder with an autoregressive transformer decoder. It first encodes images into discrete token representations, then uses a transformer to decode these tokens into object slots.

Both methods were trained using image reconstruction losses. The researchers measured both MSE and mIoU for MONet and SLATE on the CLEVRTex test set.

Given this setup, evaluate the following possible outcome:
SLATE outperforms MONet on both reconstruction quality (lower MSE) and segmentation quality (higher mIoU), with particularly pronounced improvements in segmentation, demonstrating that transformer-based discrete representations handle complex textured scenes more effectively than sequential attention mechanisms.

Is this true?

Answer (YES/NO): NO